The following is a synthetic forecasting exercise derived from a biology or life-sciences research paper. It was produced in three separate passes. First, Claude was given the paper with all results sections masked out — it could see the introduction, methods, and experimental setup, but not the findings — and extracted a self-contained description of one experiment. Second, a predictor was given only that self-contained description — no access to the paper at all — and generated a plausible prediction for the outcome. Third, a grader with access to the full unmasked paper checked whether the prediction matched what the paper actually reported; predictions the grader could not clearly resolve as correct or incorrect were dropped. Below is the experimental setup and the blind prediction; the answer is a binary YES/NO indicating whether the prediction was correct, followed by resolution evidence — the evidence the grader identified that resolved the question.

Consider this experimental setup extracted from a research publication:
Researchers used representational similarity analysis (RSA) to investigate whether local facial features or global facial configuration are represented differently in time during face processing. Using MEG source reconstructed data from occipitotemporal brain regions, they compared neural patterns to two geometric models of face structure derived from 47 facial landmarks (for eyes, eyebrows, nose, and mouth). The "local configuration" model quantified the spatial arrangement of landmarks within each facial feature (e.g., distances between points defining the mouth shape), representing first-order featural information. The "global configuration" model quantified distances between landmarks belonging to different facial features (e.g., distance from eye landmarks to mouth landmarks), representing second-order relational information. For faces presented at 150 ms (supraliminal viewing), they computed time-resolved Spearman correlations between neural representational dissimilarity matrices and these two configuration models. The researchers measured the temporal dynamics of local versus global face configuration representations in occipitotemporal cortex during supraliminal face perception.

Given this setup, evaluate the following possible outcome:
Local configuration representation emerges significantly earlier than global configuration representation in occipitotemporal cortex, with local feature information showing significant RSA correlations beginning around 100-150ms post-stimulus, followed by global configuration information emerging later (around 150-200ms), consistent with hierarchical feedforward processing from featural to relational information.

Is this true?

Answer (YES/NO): YES